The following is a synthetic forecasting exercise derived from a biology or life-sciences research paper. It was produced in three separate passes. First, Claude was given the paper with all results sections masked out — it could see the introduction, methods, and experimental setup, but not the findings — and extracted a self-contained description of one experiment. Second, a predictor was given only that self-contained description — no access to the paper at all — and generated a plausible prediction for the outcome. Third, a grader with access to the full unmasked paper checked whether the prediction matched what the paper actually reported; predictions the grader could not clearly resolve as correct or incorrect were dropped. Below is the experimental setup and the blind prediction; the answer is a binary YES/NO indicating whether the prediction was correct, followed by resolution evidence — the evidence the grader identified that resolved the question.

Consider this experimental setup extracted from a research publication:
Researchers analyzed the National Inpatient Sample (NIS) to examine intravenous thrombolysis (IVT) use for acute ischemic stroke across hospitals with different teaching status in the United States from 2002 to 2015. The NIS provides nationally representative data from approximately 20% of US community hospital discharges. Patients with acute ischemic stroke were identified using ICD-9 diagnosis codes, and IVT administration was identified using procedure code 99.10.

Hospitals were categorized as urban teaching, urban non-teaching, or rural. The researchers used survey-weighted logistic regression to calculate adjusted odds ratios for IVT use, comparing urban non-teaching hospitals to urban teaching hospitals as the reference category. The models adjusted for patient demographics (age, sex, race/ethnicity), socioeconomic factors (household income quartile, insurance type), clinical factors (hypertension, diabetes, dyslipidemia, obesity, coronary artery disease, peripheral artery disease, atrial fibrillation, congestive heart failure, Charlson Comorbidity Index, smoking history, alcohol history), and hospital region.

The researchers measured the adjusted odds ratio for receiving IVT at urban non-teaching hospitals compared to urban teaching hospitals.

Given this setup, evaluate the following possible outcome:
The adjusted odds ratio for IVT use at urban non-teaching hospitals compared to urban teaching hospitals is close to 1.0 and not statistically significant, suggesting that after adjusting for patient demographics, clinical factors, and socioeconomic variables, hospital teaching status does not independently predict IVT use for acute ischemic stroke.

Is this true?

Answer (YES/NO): NO